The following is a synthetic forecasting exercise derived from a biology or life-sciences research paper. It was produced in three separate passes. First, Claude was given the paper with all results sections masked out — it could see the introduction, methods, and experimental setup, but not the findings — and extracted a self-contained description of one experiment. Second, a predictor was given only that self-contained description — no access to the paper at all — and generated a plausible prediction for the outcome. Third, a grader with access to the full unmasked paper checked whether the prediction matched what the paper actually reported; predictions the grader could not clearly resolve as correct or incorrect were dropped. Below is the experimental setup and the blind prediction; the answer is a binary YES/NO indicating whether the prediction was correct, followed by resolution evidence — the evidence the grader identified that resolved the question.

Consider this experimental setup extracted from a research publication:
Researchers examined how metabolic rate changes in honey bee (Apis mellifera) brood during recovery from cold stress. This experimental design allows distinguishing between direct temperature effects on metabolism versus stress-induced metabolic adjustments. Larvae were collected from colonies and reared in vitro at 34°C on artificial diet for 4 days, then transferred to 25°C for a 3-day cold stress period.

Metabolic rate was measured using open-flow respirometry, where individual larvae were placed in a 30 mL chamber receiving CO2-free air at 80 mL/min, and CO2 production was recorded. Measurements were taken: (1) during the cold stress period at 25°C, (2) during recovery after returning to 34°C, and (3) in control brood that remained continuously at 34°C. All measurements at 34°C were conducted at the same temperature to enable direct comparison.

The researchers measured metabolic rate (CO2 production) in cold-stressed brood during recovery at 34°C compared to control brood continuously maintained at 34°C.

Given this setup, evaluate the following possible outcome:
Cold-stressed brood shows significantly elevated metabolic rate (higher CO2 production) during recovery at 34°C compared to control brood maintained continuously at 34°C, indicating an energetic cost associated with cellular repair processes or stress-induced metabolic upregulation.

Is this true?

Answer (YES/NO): YES